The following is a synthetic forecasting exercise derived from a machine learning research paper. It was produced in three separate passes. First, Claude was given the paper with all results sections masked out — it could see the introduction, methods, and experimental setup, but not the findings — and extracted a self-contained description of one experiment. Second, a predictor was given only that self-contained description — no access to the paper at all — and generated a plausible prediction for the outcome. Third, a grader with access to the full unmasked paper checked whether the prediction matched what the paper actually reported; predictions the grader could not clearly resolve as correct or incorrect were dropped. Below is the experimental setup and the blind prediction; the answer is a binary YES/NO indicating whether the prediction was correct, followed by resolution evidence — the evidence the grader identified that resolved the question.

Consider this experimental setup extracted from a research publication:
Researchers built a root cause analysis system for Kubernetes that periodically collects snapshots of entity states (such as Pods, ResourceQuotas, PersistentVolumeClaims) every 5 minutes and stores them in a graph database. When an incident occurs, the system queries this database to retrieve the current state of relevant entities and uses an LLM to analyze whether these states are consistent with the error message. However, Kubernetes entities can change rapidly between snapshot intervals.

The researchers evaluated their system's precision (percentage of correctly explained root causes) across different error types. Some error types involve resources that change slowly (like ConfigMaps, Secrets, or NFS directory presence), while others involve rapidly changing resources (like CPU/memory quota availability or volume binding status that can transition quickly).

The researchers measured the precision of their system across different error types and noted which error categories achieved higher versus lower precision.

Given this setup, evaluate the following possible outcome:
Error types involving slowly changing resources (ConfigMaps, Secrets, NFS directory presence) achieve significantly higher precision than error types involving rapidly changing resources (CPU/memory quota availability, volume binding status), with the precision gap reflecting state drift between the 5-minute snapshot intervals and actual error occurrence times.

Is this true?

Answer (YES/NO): YES